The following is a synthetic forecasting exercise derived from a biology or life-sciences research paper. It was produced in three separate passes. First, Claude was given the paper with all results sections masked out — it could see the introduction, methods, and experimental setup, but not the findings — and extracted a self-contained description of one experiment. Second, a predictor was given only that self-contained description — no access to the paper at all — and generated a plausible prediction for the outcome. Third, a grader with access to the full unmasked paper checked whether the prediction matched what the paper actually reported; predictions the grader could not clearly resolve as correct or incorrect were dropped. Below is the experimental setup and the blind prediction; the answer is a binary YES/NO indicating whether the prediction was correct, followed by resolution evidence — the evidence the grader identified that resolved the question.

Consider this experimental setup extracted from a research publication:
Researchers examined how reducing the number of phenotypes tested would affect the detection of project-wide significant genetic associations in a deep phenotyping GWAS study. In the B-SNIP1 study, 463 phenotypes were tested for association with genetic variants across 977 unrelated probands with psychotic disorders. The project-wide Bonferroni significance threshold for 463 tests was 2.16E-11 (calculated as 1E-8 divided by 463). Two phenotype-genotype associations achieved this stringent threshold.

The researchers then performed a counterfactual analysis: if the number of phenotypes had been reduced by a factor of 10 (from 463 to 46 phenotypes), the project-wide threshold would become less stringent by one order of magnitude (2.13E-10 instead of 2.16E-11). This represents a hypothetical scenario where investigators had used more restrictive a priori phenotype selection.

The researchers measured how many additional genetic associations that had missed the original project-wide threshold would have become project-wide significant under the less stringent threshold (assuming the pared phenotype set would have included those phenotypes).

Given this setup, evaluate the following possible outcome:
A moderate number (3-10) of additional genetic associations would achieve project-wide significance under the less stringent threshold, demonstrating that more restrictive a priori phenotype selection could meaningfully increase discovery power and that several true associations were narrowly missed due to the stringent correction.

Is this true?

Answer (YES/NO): NO